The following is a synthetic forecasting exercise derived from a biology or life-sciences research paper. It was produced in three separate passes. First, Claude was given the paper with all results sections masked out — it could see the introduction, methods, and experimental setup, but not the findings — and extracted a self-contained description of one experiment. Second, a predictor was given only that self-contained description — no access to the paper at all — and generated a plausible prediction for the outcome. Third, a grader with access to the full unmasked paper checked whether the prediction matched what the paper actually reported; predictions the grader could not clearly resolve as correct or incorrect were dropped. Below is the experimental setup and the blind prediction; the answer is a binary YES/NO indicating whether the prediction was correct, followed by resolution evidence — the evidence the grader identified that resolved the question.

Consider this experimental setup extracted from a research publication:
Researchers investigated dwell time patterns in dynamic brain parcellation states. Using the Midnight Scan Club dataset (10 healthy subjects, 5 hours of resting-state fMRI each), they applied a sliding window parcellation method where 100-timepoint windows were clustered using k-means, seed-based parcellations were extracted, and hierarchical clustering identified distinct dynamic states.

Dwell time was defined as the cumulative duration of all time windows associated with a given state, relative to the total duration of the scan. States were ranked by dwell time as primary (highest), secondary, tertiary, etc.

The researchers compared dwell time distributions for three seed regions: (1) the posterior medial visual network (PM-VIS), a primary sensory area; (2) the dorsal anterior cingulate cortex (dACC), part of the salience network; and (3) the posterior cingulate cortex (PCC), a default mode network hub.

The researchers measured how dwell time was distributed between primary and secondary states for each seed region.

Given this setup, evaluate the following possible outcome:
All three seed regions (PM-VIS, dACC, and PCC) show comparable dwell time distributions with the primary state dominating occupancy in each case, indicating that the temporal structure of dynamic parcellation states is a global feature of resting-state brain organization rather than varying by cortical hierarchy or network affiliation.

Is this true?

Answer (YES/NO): NO